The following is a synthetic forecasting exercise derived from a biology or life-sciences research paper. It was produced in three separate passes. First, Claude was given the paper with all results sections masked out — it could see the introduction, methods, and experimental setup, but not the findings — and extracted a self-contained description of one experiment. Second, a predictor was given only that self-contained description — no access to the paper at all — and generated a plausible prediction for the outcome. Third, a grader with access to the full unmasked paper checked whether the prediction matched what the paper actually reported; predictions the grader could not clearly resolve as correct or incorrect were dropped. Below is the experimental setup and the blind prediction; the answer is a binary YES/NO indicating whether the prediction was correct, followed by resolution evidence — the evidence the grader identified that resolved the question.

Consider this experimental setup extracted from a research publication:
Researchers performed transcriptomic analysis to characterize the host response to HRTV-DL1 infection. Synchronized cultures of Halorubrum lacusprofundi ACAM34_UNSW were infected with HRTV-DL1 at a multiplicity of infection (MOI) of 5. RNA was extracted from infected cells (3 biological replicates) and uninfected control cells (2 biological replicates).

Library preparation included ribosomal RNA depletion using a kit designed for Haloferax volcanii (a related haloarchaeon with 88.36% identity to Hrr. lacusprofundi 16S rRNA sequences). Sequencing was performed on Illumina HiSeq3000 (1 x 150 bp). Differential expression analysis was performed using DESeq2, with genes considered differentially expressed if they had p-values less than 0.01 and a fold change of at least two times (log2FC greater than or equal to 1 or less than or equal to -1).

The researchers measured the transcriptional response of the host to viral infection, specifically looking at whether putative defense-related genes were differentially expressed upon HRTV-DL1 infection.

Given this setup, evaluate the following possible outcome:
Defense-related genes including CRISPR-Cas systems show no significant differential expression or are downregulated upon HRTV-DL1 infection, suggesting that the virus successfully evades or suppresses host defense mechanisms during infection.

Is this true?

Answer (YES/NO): NO